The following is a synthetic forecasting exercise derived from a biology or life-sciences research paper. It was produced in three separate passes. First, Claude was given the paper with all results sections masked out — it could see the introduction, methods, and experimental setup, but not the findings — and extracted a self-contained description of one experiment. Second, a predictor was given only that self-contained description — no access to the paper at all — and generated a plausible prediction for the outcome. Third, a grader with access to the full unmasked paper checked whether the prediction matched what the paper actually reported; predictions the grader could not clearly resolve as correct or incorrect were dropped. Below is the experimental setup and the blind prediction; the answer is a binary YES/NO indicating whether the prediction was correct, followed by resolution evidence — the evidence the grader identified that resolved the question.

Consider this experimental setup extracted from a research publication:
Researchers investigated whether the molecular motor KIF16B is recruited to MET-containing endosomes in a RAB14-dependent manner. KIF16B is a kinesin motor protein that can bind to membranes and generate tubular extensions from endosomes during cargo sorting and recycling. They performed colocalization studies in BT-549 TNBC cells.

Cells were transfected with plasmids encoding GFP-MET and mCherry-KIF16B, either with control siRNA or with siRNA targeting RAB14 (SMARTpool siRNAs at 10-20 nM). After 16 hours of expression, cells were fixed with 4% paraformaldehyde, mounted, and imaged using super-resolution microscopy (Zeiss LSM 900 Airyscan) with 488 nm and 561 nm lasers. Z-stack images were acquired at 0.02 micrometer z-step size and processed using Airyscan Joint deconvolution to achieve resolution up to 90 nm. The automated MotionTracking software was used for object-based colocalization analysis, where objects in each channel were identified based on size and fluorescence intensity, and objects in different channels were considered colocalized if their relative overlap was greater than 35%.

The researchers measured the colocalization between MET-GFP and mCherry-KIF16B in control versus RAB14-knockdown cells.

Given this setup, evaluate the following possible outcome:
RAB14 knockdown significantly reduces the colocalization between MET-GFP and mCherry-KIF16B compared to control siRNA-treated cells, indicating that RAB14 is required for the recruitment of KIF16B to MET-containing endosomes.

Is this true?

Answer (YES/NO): YES